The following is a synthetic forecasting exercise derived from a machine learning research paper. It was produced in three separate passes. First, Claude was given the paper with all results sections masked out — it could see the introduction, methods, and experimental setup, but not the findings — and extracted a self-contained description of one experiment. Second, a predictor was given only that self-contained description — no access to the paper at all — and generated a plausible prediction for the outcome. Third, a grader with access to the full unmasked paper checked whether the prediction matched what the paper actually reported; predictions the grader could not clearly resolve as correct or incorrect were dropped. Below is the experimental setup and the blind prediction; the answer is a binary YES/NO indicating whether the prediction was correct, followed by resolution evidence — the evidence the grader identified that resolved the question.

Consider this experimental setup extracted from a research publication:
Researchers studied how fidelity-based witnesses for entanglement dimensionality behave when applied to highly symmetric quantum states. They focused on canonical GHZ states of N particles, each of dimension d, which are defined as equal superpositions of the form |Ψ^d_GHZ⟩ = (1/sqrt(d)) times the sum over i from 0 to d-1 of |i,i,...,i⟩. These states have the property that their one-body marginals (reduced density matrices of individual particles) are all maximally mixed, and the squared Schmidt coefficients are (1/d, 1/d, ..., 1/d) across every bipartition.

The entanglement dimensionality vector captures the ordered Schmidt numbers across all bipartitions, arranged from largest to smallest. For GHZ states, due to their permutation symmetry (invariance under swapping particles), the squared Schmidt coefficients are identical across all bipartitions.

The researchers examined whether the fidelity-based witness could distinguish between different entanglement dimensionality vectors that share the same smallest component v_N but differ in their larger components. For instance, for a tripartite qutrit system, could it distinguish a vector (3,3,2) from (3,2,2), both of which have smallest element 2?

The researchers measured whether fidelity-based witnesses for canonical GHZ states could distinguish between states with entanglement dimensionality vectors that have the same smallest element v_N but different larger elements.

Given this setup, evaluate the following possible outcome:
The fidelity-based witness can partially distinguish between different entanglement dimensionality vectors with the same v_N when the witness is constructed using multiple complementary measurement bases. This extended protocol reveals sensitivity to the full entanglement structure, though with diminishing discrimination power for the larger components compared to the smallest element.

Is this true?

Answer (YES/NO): NO